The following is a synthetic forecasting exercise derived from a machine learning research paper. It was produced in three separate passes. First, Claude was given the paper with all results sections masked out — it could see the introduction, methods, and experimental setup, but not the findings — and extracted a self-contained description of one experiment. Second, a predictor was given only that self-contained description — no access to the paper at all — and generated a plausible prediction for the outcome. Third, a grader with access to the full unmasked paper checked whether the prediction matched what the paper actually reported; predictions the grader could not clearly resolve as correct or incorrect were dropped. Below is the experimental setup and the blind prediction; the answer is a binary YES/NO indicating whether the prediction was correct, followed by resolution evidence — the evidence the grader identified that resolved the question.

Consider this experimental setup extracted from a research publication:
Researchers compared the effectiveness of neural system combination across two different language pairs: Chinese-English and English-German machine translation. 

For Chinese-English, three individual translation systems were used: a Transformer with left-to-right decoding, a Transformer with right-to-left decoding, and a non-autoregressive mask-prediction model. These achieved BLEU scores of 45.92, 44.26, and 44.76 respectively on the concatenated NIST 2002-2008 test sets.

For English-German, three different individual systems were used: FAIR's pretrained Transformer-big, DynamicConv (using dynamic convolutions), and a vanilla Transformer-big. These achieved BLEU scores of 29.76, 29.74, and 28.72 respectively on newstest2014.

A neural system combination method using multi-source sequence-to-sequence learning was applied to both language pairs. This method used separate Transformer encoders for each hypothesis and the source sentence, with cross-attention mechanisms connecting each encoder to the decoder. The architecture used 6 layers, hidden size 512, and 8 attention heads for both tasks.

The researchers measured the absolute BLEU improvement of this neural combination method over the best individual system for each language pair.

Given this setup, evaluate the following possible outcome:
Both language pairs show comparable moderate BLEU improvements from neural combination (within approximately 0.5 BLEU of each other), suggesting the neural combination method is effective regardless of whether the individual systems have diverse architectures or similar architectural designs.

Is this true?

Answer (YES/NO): NO